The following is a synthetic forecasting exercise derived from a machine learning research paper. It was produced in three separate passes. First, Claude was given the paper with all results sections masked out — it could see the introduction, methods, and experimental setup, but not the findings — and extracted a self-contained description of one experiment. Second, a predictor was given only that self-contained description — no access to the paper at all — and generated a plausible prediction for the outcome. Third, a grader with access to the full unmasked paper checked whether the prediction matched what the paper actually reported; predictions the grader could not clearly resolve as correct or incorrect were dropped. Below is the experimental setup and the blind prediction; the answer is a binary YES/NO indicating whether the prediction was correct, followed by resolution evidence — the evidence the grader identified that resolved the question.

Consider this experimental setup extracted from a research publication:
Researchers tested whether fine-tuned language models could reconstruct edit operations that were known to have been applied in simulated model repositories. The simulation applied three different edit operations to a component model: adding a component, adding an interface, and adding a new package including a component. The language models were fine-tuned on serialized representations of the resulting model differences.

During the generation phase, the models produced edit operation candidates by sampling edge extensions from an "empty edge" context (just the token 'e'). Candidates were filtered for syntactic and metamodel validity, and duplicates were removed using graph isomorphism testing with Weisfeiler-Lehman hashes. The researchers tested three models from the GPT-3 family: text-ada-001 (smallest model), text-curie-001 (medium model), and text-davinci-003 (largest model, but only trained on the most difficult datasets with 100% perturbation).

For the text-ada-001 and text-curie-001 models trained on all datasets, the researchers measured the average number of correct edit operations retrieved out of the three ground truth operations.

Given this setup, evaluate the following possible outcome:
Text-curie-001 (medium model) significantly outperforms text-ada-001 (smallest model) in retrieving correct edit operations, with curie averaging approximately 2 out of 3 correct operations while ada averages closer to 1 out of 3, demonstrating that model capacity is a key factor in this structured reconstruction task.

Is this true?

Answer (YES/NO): NO